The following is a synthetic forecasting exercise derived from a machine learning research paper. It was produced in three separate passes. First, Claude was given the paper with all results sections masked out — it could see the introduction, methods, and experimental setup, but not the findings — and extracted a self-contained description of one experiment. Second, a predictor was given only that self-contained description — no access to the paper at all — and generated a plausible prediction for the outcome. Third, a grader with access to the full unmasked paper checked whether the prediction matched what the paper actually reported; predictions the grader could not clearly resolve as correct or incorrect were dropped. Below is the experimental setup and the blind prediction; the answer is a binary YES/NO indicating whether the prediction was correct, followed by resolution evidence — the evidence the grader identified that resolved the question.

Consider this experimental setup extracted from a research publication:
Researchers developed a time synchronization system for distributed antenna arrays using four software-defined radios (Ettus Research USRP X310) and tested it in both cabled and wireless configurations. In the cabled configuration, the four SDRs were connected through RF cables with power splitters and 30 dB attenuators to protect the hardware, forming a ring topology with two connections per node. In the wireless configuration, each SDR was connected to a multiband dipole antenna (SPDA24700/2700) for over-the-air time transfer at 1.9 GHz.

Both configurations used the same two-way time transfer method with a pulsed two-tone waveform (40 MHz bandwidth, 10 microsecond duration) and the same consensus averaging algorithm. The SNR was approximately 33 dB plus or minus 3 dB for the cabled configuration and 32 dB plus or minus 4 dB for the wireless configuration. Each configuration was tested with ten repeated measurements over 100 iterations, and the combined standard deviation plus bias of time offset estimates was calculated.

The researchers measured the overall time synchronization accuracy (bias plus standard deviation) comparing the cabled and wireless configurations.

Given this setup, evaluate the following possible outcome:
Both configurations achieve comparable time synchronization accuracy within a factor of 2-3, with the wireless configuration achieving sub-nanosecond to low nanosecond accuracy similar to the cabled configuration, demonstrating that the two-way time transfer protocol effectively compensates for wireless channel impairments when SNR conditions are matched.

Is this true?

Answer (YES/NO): YES